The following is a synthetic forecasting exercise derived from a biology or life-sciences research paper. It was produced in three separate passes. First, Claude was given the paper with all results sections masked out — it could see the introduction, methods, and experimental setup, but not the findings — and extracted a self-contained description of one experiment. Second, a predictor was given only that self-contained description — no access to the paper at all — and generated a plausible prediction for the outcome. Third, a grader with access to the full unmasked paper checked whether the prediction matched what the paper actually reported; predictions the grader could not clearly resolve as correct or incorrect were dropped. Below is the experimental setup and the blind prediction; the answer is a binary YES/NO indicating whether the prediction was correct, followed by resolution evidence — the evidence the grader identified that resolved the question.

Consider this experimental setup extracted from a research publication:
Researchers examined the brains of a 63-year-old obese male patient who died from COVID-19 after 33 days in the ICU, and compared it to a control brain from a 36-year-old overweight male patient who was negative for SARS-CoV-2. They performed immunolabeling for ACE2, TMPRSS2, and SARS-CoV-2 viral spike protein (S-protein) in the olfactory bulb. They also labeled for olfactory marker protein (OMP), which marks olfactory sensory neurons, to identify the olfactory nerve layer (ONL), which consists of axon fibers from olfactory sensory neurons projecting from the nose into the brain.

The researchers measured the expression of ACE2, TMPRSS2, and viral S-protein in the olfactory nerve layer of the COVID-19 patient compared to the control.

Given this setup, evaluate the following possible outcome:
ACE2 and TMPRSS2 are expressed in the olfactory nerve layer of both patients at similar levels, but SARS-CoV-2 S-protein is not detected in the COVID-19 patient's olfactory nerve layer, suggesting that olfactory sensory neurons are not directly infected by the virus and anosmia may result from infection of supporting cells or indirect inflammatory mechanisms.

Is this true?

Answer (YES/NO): NO